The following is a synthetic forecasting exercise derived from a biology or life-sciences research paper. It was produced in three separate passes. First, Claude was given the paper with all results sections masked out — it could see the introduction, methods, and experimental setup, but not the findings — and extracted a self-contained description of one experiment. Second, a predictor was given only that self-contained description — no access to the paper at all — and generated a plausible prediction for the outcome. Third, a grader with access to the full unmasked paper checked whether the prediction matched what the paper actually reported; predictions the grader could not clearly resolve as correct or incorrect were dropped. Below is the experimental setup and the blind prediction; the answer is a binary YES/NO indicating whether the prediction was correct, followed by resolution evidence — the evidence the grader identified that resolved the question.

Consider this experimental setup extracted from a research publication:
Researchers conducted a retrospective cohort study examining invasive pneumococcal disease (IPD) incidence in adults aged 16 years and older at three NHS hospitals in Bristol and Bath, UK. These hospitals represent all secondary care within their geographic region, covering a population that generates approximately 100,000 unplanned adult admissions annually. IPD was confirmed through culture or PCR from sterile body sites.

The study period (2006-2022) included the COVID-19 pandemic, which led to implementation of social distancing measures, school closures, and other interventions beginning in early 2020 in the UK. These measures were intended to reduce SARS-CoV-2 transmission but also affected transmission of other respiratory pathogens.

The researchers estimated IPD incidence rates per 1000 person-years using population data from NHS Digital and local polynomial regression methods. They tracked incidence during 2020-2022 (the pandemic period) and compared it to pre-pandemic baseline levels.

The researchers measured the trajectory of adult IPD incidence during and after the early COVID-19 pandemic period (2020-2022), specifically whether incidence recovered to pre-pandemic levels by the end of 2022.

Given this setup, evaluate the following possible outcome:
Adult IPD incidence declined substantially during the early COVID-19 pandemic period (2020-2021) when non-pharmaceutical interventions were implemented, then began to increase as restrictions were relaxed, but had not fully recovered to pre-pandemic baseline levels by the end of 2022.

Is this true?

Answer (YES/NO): NO